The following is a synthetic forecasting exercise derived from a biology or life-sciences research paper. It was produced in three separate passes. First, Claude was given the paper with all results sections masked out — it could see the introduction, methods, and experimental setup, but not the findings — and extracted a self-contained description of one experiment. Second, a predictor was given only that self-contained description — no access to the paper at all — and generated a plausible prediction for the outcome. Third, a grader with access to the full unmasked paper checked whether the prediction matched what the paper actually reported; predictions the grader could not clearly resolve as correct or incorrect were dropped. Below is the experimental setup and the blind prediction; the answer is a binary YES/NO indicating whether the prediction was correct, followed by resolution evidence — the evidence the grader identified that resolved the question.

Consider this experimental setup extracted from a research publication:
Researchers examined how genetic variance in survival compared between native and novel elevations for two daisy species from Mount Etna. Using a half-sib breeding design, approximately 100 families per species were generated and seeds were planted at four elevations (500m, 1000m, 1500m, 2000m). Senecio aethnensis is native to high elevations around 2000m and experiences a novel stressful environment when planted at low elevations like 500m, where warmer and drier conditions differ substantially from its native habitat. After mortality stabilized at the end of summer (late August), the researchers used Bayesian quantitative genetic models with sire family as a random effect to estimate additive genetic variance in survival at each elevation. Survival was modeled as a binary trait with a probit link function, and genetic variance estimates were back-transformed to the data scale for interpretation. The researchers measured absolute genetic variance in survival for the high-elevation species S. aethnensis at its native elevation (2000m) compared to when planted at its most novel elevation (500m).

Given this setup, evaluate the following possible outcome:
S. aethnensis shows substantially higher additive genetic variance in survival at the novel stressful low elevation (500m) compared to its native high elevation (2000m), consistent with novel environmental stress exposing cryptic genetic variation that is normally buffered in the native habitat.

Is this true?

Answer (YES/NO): YES